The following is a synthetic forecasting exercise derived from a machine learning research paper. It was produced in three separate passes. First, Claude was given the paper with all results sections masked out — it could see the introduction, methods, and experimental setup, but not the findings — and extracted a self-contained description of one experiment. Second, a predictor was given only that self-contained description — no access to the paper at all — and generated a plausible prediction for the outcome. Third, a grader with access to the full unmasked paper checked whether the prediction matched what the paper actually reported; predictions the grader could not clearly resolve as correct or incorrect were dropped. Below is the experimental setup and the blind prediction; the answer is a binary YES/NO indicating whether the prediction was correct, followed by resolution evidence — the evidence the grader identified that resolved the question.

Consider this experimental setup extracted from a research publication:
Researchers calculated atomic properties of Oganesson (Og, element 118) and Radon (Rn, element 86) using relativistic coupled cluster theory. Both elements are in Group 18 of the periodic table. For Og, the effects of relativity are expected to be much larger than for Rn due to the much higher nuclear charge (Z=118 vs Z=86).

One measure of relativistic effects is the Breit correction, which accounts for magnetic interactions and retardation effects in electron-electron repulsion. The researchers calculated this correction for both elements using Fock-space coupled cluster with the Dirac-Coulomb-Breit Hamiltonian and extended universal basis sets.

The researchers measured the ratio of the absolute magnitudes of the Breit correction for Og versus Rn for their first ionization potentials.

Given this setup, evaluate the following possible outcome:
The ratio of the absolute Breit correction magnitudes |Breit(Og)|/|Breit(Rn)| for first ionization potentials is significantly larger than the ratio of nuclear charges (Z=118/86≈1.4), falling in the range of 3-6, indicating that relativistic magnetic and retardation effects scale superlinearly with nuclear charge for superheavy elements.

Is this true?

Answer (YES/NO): NO